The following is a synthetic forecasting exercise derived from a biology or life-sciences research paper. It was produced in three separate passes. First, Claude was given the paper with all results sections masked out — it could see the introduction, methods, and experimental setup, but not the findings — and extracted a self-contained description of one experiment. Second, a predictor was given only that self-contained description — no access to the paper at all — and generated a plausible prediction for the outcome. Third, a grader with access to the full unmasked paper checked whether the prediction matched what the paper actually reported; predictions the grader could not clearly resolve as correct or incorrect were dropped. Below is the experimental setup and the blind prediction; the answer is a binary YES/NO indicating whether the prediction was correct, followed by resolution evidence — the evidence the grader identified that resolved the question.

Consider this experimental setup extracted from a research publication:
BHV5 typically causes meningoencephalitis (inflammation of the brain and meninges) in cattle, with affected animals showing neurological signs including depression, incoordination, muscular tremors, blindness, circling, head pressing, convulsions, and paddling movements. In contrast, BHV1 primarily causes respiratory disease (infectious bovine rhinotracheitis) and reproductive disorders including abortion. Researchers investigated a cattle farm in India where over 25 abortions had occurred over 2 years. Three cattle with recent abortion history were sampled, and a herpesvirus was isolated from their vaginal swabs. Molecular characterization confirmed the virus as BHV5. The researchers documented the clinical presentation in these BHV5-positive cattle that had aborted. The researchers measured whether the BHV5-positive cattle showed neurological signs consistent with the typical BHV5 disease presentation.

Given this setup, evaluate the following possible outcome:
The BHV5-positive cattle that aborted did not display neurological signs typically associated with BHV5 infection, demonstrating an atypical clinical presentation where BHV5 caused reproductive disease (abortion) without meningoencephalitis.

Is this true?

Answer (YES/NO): YES